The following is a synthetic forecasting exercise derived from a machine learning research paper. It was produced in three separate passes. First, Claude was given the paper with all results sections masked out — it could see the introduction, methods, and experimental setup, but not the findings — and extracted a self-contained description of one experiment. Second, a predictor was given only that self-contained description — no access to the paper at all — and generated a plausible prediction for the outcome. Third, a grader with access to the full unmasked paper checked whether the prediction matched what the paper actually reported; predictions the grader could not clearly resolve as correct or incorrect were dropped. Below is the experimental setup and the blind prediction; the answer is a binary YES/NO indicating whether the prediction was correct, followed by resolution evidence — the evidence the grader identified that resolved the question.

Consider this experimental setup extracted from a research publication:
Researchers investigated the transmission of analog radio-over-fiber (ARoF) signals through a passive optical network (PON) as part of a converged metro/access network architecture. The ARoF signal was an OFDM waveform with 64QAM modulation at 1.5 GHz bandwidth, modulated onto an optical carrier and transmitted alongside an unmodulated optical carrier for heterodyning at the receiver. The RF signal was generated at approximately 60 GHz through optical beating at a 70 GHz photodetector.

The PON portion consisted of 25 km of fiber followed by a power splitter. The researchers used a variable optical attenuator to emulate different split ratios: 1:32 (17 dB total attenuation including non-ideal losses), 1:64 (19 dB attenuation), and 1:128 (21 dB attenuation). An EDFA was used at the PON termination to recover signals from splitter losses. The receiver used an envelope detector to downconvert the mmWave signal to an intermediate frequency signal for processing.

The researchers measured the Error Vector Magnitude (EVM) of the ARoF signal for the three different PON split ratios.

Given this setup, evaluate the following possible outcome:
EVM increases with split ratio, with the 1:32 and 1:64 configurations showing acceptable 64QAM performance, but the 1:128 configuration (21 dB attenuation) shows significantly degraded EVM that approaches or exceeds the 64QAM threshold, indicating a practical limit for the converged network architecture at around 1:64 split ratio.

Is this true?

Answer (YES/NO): NO